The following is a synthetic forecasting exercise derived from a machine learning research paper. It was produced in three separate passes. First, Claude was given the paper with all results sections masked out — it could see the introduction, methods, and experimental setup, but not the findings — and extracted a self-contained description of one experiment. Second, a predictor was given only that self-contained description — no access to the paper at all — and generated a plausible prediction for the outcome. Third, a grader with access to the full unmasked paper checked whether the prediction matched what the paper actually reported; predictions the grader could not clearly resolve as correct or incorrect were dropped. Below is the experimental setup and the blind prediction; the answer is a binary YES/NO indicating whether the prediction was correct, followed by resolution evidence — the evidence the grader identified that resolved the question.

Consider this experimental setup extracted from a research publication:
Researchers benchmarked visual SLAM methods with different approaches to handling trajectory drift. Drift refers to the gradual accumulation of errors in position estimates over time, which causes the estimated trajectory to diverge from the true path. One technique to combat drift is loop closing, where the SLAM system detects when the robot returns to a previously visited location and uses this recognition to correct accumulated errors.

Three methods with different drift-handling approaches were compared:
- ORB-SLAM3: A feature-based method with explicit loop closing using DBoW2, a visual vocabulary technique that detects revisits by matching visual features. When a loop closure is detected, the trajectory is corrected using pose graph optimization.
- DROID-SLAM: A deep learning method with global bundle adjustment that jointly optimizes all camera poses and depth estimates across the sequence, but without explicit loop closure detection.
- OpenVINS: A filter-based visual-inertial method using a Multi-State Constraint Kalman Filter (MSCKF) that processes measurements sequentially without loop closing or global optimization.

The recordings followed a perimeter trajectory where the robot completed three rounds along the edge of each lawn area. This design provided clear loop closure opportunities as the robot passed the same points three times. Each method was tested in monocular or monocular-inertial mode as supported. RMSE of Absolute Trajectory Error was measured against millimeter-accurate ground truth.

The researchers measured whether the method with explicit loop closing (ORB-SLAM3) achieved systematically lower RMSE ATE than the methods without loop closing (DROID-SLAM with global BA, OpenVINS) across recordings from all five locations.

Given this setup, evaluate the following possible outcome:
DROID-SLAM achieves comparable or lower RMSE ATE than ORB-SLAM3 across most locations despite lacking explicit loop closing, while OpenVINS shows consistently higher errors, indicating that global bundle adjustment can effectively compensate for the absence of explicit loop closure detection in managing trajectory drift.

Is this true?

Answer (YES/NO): NO